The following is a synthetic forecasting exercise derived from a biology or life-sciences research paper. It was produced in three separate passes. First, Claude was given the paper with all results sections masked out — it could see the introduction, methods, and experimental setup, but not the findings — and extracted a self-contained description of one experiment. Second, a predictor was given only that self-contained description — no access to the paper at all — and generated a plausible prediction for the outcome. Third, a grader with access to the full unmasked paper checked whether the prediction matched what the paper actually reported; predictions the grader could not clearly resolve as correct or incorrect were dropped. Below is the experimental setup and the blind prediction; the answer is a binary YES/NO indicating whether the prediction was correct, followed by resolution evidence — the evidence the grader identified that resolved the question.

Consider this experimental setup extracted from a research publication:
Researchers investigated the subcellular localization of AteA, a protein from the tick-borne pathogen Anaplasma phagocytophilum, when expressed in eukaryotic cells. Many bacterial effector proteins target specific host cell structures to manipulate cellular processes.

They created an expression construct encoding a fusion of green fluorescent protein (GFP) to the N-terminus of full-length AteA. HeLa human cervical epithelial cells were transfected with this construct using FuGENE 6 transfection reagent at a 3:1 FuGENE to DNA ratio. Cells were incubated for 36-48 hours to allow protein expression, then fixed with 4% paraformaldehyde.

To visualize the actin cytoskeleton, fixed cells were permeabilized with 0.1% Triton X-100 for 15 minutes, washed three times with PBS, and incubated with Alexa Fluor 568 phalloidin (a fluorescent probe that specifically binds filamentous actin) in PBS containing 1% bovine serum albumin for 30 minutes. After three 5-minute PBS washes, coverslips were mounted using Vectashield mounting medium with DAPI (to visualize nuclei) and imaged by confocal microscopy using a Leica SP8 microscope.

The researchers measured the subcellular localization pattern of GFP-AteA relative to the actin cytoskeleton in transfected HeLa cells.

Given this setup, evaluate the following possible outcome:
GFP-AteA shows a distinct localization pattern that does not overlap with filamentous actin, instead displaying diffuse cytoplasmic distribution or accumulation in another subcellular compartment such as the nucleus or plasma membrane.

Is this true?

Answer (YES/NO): NO